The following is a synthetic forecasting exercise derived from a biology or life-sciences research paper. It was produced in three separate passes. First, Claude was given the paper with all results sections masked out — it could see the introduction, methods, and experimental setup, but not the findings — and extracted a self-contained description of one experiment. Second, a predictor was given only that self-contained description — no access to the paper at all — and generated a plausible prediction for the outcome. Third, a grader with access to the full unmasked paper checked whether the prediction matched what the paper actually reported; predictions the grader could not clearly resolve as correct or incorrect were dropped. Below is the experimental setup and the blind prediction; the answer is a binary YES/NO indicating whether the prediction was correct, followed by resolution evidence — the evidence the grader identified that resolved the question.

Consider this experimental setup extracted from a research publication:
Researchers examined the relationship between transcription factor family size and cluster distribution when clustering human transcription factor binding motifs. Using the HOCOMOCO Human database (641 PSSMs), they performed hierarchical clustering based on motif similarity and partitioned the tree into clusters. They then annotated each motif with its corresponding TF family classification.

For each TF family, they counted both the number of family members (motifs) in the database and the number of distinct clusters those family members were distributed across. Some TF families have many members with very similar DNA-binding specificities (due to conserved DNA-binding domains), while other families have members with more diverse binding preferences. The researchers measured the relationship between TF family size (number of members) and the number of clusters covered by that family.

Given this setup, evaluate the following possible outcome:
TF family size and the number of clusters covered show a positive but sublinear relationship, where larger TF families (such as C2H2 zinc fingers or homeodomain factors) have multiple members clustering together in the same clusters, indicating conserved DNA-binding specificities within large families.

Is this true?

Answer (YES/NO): NO